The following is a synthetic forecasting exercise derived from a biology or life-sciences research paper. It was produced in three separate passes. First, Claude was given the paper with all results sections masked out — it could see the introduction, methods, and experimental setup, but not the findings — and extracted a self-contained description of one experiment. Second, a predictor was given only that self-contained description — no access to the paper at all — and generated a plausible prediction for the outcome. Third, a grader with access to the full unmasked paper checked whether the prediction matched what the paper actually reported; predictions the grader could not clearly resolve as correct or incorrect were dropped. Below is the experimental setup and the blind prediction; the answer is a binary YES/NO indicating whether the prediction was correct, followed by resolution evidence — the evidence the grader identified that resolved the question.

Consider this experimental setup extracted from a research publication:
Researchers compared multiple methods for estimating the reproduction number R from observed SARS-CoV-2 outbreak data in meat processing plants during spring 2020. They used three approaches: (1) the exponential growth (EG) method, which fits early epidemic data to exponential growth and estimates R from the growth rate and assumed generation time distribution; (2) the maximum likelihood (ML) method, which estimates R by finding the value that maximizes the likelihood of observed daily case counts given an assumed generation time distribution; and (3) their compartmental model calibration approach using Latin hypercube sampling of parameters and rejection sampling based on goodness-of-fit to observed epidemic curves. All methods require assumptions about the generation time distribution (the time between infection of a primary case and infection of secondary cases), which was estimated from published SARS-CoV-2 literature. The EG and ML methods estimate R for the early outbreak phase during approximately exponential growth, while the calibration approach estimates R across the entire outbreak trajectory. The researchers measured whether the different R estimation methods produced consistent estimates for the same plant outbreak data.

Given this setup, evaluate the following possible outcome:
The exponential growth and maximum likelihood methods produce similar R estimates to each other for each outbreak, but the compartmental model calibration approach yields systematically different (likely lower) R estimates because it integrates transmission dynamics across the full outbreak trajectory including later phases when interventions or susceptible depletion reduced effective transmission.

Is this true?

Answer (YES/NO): NO